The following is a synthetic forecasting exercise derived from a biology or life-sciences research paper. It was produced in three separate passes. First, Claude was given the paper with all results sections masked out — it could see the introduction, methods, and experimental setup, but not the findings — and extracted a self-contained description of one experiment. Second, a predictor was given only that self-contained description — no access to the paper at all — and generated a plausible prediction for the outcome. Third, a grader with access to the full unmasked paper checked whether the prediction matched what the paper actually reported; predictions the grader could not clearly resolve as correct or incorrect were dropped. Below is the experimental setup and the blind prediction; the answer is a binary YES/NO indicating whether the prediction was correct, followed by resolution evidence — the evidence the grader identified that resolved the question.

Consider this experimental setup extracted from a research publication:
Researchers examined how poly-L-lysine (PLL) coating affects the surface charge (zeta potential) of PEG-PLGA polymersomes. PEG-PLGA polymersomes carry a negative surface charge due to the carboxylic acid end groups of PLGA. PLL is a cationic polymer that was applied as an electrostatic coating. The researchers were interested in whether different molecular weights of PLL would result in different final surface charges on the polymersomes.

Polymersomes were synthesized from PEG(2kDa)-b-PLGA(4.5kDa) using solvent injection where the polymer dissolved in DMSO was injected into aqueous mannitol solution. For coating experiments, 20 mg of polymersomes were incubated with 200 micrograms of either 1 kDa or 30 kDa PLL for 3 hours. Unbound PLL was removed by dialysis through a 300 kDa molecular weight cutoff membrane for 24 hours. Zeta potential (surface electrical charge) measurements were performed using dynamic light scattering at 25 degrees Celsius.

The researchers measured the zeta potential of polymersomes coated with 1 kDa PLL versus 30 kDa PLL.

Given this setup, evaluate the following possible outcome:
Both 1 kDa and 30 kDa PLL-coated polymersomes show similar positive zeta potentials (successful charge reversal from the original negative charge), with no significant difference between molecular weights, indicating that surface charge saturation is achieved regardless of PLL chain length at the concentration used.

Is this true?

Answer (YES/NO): NO